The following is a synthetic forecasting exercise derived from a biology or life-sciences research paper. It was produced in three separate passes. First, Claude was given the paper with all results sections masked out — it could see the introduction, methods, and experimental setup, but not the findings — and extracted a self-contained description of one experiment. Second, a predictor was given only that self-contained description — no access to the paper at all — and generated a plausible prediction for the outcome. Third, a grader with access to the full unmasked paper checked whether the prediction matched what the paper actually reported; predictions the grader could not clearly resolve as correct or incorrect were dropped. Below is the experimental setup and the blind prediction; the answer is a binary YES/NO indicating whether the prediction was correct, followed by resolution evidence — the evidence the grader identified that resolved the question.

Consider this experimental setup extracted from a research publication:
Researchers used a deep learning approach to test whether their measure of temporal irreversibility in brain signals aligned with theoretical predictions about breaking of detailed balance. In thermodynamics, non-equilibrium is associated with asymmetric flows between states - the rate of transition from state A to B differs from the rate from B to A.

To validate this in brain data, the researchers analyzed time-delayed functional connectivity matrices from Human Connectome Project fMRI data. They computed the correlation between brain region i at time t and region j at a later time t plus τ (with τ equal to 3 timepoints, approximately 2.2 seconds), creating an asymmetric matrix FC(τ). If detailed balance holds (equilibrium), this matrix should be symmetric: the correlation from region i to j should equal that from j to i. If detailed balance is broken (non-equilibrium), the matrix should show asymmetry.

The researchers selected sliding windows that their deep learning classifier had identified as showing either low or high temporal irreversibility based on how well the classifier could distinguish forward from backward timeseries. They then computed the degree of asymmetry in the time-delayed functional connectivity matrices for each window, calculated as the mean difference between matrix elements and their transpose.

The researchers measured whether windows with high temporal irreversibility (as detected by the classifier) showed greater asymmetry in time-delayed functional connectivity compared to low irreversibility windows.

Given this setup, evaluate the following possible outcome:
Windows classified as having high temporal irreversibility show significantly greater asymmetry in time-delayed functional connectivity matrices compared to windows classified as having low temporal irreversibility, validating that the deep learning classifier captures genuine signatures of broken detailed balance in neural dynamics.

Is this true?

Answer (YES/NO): YES